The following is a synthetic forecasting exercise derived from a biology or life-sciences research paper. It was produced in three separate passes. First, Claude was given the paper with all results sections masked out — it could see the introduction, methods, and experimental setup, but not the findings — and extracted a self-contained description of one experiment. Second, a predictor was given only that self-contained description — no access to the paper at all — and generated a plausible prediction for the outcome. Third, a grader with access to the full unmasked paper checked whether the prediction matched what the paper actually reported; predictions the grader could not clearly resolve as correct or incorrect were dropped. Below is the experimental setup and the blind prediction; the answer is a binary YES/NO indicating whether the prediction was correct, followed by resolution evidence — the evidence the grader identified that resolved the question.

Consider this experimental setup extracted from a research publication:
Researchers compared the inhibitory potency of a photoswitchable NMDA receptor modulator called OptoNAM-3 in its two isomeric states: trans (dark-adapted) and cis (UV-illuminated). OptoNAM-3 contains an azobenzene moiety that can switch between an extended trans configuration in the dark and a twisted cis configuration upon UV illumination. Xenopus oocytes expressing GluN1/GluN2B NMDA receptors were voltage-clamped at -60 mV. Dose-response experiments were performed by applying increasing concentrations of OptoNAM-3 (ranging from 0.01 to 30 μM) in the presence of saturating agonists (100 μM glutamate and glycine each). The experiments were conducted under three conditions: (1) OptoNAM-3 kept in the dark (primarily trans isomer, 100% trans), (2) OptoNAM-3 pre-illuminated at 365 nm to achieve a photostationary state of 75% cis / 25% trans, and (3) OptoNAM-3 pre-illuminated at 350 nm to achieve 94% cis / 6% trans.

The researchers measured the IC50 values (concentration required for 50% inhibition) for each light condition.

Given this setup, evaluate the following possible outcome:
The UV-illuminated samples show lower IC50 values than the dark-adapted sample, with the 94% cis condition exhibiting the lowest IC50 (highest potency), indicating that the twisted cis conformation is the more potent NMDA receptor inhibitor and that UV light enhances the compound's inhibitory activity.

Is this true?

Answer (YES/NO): NO